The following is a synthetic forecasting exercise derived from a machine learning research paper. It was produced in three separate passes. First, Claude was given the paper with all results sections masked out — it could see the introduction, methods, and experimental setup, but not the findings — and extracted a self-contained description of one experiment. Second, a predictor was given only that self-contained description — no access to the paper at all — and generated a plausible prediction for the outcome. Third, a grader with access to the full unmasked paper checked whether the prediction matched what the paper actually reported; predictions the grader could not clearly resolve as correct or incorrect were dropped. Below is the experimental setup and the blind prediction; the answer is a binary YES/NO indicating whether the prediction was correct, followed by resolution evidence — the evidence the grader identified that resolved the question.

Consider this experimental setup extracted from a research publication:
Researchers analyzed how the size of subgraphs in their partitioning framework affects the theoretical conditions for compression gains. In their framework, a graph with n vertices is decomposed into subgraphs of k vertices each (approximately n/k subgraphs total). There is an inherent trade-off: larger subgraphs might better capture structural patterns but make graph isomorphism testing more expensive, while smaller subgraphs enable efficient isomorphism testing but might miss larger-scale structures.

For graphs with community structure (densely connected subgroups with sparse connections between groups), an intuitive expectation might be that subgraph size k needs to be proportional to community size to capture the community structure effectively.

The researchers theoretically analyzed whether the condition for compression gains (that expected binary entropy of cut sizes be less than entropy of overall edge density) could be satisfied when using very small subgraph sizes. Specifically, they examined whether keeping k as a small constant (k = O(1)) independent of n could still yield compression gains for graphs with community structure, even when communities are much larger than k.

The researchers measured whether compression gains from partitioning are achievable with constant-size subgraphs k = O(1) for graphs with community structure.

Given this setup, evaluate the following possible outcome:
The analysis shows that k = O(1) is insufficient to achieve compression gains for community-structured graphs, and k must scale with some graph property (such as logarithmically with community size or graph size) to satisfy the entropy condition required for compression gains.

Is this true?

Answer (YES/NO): NO